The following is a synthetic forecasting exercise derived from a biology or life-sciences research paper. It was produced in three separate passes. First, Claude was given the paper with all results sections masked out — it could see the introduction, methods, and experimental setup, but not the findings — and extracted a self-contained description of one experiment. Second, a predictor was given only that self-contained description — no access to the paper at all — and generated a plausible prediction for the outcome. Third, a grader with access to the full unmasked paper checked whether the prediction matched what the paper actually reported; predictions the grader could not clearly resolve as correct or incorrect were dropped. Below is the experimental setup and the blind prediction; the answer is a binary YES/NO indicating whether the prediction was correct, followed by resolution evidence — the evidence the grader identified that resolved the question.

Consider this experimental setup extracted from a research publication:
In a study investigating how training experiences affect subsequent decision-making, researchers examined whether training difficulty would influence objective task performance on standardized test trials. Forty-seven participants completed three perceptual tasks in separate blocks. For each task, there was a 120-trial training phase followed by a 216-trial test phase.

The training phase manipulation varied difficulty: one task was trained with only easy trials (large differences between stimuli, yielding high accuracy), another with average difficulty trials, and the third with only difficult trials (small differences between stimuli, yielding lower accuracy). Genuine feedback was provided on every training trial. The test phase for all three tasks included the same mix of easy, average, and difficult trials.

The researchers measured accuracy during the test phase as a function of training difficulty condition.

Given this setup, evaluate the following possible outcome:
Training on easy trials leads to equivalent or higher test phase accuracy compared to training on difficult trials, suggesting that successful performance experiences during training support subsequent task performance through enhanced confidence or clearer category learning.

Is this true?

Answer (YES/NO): NO